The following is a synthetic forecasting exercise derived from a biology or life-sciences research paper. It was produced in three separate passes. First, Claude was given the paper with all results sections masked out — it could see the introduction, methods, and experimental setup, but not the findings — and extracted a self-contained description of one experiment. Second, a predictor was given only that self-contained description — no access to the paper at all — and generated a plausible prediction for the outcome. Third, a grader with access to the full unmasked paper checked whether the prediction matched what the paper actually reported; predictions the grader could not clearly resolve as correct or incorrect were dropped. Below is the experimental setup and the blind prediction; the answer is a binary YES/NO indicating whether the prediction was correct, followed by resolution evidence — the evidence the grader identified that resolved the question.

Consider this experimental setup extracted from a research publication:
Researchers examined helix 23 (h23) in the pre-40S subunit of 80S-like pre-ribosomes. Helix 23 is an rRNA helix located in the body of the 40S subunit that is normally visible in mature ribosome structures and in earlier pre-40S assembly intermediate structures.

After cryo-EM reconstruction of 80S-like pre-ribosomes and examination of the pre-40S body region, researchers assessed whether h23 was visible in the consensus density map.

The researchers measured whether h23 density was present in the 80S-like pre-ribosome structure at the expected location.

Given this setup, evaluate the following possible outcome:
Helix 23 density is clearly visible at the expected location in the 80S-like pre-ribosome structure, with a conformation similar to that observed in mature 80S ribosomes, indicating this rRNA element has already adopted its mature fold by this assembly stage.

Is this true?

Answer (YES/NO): NO